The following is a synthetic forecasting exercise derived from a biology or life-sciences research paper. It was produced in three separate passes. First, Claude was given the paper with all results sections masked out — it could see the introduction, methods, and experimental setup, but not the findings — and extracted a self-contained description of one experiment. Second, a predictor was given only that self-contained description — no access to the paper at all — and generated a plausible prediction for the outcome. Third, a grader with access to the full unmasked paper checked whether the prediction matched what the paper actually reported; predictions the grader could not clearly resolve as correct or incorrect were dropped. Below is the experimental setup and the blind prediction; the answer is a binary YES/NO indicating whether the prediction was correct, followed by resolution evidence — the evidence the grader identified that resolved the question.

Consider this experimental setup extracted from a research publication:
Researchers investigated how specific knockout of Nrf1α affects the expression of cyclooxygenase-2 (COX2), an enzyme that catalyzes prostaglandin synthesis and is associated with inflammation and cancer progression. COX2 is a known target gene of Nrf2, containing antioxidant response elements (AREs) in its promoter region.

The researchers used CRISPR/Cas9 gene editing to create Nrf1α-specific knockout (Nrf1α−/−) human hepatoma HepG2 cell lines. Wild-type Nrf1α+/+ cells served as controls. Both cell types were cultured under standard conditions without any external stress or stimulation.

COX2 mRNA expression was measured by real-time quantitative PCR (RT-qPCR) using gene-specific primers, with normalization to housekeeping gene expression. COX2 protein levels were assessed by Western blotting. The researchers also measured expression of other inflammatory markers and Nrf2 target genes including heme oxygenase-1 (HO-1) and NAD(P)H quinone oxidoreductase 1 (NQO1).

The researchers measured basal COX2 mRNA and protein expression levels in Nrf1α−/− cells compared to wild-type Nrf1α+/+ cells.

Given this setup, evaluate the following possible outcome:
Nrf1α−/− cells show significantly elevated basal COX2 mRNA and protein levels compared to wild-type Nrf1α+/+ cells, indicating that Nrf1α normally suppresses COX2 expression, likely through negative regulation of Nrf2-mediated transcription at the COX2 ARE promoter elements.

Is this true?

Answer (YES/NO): YES